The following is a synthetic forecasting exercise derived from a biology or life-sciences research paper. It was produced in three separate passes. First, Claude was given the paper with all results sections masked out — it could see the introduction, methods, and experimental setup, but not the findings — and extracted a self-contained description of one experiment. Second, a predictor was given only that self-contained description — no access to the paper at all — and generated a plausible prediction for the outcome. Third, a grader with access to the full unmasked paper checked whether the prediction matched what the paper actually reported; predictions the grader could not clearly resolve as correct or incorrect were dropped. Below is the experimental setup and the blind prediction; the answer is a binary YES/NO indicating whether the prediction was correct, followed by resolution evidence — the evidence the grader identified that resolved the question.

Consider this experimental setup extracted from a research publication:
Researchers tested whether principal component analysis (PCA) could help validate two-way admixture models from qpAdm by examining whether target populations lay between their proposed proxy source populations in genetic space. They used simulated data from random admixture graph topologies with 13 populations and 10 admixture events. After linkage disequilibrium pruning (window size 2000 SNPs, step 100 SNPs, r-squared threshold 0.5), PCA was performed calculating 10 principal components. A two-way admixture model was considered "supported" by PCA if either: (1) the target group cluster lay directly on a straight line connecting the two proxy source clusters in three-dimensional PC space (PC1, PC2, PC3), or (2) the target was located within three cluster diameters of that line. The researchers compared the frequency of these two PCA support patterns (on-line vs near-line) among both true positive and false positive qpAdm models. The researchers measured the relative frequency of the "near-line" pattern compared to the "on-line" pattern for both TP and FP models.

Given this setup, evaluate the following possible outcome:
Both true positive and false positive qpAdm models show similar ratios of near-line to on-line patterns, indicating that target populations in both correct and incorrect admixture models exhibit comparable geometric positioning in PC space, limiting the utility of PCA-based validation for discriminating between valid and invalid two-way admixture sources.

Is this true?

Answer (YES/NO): YES